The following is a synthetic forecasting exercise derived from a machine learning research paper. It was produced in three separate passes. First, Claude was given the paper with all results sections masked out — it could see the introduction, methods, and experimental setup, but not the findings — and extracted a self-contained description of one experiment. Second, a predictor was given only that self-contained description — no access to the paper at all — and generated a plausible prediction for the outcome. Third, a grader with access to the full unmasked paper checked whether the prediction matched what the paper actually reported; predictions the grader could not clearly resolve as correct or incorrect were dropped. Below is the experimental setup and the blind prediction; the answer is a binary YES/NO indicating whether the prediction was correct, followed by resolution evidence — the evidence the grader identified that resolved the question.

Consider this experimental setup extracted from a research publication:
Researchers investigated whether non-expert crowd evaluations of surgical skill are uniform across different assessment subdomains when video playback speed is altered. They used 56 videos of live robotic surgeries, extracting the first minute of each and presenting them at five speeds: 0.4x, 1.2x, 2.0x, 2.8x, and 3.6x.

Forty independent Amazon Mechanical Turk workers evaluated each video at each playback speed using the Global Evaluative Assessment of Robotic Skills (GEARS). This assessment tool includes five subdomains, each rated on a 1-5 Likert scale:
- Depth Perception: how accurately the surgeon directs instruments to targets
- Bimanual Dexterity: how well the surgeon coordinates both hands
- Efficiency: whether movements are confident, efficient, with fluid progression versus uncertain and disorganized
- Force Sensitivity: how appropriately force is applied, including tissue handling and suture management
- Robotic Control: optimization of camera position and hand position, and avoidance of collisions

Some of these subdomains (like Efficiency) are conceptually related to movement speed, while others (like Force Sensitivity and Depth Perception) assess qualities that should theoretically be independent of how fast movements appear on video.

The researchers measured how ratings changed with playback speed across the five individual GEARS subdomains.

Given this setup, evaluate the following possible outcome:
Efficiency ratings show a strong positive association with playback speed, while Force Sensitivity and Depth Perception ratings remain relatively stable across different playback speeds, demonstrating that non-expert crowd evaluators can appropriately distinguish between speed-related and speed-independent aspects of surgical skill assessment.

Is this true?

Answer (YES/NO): NO